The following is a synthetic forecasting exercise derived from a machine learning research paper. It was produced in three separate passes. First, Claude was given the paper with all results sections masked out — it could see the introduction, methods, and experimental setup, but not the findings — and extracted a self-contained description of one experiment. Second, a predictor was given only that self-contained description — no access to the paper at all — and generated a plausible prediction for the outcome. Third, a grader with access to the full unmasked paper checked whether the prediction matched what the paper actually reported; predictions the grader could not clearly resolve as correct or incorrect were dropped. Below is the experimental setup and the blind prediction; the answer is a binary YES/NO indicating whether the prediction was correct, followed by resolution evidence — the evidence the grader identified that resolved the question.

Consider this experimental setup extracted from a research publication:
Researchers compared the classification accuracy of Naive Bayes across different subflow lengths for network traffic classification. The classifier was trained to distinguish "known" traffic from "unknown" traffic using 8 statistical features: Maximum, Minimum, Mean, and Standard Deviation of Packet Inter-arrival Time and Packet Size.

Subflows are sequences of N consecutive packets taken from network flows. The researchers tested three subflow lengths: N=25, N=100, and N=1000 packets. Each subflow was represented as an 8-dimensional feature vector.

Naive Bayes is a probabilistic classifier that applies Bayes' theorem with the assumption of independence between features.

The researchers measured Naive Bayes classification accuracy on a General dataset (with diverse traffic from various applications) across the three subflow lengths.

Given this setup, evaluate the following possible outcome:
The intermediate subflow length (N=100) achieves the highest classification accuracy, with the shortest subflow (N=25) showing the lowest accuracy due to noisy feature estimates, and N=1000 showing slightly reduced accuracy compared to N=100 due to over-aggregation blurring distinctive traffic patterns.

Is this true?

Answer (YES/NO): NO